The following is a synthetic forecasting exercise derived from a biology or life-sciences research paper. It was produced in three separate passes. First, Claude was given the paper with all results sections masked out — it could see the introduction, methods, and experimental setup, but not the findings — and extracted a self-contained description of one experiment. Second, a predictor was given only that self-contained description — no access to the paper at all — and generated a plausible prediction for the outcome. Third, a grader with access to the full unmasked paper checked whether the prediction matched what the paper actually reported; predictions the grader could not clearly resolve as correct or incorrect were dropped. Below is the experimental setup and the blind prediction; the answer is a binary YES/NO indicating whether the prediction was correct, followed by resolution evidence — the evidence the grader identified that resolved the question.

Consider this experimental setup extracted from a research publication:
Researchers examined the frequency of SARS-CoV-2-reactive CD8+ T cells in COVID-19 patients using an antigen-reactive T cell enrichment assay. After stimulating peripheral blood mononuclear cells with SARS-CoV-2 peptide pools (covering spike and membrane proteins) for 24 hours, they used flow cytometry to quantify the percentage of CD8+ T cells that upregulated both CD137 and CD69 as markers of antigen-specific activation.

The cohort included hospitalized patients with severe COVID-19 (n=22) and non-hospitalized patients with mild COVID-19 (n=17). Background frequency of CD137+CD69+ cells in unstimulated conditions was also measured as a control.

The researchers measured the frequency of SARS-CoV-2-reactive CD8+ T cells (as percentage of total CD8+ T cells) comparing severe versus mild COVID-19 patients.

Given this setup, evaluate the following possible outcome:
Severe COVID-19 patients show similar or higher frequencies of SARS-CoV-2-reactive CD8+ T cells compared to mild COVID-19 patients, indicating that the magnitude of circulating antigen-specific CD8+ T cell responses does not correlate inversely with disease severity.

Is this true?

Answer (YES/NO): YES